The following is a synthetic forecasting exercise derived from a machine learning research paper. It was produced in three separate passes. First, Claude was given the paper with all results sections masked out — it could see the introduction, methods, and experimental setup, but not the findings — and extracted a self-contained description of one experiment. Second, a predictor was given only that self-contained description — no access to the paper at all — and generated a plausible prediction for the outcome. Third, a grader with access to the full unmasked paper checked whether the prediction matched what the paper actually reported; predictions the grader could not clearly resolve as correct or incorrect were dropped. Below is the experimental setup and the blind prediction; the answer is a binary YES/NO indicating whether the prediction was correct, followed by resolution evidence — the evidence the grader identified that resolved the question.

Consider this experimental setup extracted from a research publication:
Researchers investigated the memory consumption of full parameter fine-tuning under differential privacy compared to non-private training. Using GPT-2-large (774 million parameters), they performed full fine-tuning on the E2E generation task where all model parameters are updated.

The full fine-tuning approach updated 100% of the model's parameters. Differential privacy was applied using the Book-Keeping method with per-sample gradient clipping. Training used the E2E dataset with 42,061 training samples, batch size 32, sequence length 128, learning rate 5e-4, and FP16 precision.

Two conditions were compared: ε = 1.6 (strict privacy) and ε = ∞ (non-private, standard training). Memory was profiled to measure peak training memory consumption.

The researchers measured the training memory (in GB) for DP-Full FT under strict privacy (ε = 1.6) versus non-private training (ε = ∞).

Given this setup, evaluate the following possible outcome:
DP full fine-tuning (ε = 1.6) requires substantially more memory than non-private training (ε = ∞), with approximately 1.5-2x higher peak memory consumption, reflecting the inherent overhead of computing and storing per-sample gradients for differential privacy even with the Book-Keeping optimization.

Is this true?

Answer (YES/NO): NO